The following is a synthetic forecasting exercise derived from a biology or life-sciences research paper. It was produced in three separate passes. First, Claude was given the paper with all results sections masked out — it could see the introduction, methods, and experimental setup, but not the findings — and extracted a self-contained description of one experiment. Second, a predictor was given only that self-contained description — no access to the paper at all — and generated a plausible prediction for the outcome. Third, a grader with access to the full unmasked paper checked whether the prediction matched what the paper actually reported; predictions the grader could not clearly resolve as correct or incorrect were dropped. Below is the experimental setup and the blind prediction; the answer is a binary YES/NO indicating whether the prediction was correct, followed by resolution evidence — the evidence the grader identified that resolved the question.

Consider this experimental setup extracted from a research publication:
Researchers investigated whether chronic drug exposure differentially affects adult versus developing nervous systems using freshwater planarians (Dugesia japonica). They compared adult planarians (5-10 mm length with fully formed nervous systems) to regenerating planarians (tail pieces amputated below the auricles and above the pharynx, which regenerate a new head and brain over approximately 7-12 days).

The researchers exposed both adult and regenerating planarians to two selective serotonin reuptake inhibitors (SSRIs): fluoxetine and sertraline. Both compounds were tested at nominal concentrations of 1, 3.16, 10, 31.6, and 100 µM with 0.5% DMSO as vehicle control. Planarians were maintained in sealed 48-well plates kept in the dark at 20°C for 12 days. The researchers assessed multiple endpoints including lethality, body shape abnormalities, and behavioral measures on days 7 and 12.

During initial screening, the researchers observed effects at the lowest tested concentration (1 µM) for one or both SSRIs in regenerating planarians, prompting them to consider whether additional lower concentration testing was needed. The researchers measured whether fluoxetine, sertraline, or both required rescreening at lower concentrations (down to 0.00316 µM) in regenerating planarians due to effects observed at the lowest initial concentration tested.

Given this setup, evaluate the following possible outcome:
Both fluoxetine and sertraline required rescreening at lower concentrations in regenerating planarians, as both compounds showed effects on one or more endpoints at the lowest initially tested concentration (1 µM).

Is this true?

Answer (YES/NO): NO